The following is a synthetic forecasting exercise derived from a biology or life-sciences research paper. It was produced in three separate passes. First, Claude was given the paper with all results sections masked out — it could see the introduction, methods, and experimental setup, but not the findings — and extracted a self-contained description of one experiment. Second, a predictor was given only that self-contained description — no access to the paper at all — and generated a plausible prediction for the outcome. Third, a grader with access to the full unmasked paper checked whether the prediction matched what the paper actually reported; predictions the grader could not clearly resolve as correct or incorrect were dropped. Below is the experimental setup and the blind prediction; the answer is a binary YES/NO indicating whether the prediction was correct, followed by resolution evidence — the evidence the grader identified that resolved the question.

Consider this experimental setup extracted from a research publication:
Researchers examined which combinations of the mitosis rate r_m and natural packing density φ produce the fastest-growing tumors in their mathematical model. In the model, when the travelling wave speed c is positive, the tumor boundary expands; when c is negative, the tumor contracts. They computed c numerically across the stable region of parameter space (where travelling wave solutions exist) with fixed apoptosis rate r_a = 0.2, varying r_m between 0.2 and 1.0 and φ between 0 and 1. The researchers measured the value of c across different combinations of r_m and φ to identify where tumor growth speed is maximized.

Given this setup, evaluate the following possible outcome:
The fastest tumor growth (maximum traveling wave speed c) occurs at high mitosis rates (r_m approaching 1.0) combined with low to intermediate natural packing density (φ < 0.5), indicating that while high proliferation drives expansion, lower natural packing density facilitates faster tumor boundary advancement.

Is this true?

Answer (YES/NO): YES